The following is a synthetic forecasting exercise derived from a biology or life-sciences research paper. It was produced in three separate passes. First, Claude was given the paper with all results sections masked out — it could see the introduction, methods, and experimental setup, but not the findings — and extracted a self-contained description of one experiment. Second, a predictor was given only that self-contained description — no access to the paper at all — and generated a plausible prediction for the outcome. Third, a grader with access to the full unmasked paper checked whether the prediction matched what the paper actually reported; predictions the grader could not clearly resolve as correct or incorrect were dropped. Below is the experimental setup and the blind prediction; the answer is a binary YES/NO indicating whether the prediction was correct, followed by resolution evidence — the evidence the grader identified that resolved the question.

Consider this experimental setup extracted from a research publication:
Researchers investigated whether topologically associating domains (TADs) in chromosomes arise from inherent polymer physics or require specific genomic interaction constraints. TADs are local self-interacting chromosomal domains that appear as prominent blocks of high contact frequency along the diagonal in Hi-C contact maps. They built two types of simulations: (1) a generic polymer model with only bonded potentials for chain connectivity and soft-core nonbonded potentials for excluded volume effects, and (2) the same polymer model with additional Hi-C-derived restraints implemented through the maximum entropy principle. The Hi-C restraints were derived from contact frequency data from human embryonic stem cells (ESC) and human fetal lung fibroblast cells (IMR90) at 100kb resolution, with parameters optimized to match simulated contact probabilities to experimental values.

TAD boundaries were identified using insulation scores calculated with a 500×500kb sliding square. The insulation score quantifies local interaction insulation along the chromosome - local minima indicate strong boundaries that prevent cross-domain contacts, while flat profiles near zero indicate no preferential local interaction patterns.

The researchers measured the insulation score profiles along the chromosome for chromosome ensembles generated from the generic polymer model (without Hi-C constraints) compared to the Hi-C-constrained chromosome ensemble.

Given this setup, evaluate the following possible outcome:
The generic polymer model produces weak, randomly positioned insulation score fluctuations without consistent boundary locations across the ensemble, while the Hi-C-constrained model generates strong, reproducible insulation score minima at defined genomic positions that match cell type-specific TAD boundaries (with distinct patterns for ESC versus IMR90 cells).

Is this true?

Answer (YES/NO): NO